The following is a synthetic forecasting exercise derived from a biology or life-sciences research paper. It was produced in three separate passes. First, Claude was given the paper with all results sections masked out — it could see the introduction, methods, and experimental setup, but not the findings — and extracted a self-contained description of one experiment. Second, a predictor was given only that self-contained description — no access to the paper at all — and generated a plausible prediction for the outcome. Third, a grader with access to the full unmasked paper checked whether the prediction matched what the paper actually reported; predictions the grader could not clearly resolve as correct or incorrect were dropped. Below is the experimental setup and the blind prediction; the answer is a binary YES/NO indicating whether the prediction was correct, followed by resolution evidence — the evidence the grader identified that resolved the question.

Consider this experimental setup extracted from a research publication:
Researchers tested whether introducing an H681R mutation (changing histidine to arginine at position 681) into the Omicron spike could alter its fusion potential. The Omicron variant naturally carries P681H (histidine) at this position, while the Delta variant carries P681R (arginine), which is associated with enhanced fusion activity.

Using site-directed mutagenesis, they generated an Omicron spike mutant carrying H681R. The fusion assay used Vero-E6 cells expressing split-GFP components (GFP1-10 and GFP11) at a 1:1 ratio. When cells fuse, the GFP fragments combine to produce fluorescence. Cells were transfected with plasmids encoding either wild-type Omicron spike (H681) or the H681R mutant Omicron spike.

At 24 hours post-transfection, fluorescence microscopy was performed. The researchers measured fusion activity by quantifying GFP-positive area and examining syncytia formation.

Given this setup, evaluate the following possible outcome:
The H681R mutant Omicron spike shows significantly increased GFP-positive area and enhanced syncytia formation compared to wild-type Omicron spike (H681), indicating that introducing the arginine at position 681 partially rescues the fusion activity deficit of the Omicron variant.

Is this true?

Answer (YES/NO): NO